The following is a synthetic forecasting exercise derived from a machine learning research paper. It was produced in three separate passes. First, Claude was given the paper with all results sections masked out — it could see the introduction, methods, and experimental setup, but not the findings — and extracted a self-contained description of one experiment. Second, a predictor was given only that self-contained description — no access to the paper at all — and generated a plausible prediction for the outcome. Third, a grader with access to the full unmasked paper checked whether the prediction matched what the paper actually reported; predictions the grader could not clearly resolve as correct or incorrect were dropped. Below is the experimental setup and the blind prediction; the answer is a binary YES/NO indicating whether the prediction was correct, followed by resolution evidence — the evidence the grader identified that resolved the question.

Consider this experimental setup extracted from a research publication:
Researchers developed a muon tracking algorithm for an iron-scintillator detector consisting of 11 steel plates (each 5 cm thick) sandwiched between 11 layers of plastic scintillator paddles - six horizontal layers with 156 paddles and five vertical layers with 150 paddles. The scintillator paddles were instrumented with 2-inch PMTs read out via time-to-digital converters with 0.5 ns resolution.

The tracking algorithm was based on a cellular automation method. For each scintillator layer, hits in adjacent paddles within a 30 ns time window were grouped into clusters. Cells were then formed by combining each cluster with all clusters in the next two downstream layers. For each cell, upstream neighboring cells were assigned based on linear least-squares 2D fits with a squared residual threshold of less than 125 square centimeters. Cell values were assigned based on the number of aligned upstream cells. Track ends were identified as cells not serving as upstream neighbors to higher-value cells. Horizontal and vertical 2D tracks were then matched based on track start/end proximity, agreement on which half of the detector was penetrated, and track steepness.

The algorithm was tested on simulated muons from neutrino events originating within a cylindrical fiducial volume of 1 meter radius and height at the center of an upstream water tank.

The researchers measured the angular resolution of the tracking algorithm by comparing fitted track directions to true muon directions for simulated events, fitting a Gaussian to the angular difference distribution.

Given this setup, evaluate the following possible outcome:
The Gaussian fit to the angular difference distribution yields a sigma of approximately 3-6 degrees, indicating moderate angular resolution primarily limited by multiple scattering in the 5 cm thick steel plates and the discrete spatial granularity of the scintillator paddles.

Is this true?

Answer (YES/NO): NO